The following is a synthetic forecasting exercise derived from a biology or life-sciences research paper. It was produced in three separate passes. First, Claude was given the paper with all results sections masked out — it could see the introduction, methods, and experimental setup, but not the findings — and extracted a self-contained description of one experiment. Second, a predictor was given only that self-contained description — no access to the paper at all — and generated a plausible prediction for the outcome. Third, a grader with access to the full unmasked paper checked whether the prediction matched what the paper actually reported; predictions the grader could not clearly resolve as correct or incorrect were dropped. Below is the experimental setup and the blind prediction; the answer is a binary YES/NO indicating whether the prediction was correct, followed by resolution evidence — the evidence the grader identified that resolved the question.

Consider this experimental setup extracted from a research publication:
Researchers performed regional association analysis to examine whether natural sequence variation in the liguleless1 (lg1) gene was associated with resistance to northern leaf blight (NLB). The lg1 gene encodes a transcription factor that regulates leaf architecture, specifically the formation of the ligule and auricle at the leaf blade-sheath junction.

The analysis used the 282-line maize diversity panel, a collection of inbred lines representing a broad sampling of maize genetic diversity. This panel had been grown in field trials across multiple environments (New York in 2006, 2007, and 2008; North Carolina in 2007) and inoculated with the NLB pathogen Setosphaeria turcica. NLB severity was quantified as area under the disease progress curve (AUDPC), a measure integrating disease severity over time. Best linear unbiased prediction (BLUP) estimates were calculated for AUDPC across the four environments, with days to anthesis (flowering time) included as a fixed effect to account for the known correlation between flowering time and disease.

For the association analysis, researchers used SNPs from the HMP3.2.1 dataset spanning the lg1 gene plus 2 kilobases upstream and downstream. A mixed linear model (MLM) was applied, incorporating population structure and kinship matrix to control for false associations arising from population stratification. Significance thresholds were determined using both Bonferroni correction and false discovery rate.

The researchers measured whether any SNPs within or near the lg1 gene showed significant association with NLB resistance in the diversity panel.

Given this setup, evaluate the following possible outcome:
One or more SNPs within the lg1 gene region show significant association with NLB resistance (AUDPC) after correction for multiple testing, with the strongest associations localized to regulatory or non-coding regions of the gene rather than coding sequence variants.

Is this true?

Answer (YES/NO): NO